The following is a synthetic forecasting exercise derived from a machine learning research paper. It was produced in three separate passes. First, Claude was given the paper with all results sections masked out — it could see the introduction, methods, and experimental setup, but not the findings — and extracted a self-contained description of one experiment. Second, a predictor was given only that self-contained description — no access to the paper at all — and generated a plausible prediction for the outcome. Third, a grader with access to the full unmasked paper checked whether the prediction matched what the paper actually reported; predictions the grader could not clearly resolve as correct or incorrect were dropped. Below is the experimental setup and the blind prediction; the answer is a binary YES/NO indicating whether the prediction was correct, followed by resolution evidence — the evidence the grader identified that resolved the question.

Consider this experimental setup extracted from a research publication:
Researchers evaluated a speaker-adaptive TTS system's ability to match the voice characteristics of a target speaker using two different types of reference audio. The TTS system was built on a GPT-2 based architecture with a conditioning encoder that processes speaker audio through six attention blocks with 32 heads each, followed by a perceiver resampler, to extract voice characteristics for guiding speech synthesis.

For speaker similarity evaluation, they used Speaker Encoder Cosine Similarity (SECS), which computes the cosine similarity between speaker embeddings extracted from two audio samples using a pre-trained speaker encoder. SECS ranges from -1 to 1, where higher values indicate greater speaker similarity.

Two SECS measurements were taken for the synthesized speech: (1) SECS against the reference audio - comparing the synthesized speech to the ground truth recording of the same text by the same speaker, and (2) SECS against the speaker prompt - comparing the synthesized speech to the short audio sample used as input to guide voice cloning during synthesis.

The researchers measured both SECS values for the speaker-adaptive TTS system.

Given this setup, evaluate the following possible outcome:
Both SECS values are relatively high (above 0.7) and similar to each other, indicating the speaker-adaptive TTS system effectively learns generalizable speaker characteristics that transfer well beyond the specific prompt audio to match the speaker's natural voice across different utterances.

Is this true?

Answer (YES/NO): NO